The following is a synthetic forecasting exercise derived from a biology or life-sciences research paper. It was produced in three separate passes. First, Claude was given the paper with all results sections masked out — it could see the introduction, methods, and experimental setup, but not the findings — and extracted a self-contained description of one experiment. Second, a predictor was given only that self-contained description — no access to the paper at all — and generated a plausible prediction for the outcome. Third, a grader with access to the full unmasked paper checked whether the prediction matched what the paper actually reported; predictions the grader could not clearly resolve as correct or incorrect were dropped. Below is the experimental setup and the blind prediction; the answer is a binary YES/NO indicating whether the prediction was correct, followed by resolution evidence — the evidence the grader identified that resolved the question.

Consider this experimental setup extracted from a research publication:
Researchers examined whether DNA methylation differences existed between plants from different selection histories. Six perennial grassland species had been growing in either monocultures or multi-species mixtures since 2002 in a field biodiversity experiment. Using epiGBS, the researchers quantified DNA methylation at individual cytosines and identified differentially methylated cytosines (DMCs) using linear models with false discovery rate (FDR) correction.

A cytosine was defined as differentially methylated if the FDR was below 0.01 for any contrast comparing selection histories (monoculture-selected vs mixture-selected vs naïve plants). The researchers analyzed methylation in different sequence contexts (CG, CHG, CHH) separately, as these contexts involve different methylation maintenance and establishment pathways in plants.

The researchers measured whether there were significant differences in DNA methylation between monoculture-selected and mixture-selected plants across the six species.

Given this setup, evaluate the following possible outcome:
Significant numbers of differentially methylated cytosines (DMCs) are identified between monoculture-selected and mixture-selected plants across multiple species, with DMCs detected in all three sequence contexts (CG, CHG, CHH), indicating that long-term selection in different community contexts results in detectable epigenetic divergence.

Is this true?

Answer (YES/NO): YES